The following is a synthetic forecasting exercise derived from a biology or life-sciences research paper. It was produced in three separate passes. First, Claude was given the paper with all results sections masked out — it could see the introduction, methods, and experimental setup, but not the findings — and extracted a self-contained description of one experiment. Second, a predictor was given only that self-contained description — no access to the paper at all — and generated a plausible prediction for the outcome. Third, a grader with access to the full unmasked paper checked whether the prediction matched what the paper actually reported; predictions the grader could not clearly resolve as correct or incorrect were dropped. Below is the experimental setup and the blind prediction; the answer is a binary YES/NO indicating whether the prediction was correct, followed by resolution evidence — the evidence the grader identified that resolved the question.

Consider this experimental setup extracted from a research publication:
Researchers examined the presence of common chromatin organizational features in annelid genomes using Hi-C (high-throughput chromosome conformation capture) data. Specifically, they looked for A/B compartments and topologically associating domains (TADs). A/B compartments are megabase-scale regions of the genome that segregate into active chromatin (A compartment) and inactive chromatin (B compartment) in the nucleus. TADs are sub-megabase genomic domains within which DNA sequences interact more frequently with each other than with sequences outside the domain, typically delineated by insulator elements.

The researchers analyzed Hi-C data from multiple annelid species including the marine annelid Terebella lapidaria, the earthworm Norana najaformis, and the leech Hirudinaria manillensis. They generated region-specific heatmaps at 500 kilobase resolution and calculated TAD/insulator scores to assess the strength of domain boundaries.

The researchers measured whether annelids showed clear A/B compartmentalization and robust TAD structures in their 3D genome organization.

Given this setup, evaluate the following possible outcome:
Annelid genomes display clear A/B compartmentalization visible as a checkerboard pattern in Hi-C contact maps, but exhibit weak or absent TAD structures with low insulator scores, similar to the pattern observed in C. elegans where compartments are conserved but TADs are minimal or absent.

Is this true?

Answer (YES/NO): NO